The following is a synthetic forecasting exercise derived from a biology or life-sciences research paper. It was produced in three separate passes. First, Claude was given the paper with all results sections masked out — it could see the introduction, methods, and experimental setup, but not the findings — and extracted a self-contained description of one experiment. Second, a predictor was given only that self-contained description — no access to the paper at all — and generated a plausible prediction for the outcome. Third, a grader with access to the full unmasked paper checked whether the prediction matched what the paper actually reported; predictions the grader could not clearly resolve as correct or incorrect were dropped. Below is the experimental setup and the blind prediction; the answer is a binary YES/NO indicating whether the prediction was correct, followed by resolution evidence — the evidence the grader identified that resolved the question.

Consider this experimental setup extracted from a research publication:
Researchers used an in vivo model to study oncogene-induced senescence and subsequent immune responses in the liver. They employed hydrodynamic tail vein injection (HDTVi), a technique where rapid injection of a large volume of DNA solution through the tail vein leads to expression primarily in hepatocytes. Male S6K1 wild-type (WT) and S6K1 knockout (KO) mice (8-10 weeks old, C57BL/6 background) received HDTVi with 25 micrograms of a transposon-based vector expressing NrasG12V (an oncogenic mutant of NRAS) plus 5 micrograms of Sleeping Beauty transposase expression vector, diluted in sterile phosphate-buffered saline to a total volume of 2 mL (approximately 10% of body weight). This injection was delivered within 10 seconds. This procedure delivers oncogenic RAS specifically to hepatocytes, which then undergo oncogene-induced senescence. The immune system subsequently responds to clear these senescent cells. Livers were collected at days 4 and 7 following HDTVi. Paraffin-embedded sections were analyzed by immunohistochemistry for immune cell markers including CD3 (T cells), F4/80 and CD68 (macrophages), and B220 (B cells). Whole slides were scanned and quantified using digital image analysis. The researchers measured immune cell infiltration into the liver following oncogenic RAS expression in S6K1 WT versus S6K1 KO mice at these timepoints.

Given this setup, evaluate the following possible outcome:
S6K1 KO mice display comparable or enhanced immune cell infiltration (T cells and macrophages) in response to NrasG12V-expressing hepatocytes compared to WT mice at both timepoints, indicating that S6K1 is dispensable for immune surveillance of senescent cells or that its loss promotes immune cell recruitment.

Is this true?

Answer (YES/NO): NO